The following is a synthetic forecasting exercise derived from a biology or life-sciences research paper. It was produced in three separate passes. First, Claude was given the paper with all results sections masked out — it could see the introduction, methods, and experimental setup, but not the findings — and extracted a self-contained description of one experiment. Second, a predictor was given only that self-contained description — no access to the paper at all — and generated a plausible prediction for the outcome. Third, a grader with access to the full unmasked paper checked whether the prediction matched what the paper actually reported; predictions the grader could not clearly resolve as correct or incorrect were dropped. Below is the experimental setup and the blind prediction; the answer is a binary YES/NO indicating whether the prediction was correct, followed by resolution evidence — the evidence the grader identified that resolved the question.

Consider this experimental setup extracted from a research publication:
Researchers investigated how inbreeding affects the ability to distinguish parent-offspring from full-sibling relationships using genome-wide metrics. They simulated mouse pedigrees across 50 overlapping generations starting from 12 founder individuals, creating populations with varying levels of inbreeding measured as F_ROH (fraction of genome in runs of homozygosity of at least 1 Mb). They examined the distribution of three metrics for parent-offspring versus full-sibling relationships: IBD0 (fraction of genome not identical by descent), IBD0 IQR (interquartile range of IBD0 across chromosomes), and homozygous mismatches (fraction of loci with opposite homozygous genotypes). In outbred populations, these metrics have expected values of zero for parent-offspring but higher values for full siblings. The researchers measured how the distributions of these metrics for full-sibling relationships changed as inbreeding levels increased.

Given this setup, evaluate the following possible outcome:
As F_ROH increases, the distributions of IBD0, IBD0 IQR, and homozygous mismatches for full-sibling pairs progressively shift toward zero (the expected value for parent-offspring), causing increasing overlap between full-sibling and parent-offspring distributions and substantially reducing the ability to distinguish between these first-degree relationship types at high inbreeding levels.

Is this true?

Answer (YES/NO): YES